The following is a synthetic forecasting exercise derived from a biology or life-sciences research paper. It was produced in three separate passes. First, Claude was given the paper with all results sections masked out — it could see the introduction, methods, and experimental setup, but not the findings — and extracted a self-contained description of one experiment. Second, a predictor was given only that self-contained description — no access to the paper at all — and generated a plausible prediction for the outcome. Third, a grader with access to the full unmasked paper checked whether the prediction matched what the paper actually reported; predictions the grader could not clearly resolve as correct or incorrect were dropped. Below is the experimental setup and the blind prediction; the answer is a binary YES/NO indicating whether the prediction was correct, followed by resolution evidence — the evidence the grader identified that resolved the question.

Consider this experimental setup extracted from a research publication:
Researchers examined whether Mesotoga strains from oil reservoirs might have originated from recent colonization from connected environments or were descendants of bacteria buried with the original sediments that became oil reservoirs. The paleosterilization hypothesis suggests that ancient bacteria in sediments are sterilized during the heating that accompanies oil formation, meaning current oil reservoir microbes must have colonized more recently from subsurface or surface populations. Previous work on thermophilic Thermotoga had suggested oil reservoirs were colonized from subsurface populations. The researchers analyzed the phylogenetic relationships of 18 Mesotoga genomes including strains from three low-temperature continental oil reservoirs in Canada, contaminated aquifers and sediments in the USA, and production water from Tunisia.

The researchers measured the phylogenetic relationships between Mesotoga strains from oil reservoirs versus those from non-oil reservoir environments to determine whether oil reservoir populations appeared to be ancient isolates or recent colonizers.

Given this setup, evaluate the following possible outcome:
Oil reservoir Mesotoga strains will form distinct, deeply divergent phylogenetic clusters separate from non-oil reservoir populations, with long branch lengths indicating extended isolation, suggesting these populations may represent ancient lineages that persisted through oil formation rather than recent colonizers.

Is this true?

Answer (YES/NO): NO